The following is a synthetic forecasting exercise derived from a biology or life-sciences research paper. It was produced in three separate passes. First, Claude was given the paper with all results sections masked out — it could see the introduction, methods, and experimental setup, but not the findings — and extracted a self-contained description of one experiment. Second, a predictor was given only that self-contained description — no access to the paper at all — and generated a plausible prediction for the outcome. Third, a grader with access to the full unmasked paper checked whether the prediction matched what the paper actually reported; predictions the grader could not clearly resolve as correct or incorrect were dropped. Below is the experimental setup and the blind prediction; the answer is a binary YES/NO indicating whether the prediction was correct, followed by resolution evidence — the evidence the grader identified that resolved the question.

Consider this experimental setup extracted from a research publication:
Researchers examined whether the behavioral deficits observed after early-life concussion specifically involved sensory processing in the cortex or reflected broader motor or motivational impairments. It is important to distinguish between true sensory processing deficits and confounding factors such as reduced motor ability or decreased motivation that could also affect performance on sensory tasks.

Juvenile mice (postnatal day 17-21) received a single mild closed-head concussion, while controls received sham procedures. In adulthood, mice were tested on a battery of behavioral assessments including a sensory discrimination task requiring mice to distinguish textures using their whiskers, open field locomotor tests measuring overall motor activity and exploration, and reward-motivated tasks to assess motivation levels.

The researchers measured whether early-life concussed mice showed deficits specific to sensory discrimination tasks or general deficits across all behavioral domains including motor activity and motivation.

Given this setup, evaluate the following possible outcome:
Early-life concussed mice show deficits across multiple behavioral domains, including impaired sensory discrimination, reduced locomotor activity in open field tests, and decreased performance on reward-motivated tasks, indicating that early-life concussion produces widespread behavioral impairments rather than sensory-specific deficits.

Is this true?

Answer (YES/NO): NO